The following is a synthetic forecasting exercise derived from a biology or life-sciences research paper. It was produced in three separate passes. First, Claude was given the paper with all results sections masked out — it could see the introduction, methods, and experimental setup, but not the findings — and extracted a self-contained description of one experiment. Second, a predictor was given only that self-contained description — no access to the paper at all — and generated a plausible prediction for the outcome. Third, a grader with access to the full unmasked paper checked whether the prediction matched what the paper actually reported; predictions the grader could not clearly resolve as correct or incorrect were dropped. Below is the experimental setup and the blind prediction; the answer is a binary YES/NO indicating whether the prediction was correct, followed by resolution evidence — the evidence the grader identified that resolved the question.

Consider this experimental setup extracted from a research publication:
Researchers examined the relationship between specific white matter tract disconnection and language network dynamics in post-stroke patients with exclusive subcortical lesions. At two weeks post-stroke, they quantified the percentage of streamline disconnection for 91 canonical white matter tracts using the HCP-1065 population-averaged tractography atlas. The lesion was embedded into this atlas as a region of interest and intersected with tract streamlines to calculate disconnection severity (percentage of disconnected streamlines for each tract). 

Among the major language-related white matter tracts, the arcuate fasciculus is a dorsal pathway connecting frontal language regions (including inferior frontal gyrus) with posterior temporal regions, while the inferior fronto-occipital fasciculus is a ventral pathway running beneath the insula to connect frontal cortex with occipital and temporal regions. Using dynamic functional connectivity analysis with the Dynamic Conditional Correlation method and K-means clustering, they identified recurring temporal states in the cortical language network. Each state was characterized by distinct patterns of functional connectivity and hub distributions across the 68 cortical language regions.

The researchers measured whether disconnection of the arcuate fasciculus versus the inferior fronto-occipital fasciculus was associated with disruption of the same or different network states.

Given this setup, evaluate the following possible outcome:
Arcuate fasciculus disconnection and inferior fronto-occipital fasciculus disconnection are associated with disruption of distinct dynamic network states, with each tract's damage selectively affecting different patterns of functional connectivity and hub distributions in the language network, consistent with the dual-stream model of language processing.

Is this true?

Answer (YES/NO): NO